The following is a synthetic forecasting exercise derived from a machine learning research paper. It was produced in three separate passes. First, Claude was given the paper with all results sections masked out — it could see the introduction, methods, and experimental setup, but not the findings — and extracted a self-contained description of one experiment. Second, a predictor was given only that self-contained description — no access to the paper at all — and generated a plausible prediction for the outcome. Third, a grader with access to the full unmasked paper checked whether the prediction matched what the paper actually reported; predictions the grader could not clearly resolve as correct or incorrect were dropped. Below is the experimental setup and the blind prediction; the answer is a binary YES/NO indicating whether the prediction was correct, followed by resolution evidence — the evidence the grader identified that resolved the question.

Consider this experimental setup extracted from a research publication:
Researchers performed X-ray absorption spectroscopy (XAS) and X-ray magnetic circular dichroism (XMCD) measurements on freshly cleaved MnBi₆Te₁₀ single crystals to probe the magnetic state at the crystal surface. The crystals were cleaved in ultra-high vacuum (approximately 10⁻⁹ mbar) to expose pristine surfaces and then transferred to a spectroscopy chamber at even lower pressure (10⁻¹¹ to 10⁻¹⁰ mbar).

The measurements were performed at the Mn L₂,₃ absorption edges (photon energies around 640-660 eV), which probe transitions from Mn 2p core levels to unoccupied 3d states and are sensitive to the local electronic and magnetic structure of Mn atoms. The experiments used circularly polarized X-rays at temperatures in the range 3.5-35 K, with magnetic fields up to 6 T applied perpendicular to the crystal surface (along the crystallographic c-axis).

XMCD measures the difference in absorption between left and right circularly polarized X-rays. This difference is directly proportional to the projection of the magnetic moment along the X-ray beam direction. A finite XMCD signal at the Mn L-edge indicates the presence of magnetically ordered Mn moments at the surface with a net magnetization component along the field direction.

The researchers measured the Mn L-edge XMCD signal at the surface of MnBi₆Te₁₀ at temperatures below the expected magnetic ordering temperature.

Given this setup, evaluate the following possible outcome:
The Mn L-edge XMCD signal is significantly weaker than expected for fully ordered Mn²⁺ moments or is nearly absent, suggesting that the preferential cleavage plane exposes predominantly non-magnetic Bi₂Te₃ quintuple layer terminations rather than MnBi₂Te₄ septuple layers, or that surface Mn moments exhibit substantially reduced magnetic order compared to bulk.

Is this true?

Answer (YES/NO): NO